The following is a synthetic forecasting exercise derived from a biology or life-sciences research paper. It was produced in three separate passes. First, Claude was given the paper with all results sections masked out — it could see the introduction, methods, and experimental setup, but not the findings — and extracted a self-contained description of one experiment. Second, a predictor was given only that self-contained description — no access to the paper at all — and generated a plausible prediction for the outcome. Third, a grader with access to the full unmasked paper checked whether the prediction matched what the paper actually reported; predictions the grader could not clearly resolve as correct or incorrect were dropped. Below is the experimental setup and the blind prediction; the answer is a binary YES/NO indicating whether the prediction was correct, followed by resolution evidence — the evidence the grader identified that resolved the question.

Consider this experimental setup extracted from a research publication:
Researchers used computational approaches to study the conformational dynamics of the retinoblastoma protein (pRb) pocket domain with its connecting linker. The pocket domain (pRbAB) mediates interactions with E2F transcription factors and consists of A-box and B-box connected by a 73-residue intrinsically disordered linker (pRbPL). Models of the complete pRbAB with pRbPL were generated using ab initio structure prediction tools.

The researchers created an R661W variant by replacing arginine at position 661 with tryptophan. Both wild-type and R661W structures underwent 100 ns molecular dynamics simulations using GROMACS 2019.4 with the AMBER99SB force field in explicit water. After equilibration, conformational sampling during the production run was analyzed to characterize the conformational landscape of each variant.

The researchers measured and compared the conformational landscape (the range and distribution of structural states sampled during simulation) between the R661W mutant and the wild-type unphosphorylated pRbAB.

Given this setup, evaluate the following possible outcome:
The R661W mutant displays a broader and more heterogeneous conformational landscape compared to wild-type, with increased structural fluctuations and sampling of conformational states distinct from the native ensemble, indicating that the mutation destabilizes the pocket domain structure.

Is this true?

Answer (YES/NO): YES